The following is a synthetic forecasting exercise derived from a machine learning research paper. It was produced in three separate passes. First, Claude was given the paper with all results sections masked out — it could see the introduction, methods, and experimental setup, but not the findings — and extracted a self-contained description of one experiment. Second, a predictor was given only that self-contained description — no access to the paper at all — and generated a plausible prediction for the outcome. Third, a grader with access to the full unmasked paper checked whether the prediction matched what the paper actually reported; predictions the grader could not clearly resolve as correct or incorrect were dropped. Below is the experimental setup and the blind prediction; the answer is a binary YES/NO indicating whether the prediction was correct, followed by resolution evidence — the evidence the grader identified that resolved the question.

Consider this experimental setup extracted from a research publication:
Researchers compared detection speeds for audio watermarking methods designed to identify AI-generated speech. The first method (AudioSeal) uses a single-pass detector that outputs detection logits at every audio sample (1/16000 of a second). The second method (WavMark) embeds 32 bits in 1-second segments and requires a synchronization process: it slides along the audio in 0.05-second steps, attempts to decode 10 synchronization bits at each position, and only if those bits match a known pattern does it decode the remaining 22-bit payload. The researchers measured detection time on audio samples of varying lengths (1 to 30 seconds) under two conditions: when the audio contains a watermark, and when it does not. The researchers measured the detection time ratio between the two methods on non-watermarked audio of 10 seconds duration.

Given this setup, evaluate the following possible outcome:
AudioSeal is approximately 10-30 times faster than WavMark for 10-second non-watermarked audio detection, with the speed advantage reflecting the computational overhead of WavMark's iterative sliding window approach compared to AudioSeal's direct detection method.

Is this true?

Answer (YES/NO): NO